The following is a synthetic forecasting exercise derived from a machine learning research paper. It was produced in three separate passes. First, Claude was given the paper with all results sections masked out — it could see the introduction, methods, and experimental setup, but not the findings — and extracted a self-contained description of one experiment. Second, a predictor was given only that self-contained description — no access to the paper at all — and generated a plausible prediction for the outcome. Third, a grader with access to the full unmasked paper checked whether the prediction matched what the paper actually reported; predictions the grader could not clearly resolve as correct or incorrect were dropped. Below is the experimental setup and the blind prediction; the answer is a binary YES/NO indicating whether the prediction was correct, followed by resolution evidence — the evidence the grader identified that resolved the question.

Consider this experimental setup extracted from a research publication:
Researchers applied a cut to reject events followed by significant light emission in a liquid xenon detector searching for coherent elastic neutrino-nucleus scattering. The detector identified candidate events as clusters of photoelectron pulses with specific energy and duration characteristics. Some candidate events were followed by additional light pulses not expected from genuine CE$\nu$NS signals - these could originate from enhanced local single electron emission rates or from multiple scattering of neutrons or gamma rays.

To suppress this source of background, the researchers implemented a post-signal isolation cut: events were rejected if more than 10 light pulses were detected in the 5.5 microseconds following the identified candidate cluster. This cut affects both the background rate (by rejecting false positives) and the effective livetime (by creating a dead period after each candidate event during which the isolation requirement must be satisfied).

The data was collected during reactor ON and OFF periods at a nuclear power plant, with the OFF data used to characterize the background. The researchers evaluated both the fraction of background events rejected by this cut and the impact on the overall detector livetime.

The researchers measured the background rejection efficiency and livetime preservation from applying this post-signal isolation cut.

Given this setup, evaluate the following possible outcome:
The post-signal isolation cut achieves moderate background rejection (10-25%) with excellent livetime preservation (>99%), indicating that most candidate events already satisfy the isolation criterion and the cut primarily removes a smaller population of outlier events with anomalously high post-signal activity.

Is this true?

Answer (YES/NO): NO